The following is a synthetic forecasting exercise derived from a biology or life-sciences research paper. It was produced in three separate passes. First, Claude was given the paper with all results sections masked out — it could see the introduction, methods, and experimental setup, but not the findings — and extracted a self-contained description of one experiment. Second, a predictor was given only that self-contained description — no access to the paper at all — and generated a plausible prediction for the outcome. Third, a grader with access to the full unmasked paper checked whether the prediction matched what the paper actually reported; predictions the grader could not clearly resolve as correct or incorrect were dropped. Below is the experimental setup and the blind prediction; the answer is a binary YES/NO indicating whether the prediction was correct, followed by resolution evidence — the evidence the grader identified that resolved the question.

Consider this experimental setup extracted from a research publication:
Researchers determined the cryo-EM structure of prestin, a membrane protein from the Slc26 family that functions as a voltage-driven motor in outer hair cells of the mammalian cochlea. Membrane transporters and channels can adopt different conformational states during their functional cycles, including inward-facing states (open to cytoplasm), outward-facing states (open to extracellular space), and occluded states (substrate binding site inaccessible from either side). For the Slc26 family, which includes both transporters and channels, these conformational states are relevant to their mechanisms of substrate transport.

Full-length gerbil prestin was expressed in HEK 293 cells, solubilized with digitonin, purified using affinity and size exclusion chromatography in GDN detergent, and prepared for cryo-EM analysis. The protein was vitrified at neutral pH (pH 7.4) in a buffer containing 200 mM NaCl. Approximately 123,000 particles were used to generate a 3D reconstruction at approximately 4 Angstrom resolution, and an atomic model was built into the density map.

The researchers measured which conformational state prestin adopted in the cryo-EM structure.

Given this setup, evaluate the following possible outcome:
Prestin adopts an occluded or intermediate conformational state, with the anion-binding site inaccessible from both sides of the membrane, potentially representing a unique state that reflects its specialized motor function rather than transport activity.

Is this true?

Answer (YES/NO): NO